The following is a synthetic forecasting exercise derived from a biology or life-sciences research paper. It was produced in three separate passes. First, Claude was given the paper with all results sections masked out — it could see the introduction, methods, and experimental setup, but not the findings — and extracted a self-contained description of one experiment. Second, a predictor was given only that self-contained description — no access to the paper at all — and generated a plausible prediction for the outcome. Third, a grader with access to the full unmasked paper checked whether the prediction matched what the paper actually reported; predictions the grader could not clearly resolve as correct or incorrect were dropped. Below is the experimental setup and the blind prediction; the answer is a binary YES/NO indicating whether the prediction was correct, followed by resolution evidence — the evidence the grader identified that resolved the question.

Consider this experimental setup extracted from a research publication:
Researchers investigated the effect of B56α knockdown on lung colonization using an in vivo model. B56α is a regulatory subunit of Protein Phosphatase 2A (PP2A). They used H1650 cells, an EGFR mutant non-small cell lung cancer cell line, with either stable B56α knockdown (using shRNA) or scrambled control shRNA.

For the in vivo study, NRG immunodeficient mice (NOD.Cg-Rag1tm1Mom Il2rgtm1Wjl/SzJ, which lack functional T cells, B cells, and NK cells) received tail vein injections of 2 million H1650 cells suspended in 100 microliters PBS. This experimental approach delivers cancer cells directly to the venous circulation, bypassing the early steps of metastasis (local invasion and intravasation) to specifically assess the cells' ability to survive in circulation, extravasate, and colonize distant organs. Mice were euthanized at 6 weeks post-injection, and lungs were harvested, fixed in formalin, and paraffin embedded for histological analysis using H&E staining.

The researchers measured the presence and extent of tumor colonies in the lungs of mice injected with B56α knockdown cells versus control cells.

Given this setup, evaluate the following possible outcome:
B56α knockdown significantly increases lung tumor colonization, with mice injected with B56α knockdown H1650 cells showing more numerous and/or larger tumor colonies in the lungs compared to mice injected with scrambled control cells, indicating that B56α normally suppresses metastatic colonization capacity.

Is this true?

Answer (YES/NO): YES